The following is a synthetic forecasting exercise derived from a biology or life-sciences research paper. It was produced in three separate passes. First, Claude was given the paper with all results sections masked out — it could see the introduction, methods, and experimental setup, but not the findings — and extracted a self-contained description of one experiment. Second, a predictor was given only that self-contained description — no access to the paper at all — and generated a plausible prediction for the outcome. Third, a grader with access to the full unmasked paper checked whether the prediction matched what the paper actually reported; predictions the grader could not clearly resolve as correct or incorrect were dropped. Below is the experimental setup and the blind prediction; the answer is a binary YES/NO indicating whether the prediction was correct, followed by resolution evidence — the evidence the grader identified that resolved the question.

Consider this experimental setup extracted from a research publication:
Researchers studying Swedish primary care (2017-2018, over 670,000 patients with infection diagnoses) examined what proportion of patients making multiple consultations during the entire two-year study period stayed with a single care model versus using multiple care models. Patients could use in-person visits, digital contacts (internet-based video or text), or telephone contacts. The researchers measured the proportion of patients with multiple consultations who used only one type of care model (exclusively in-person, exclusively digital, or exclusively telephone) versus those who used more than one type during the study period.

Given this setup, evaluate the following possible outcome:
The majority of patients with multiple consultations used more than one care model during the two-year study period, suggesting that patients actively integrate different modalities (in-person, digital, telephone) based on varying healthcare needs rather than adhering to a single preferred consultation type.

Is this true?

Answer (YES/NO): NO